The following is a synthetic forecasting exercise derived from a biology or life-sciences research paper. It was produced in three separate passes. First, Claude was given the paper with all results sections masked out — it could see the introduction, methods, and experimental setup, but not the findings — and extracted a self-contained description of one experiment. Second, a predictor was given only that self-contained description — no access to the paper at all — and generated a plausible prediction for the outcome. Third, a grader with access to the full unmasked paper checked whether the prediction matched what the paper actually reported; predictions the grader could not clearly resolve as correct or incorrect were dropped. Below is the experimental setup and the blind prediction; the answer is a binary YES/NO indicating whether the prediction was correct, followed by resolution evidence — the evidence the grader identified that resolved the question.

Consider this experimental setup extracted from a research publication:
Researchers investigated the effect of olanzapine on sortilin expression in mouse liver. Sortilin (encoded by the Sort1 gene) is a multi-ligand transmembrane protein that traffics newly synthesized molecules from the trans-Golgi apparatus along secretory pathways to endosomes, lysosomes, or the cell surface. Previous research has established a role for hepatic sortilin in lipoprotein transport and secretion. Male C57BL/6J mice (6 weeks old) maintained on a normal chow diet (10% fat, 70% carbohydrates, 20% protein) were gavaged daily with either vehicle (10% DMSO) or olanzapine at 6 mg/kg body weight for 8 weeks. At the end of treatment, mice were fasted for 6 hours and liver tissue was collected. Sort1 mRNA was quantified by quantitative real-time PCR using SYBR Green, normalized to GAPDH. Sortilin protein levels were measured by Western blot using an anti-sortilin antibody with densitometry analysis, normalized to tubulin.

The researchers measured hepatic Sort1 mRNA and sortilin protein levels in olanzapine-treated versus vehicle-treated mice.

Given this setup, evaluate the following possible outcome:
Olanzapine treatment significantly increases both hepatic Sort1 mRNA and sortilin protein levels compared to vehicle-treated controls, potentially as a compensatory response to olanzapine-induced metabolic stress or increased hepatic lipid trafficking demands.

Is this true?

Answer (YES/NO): YES